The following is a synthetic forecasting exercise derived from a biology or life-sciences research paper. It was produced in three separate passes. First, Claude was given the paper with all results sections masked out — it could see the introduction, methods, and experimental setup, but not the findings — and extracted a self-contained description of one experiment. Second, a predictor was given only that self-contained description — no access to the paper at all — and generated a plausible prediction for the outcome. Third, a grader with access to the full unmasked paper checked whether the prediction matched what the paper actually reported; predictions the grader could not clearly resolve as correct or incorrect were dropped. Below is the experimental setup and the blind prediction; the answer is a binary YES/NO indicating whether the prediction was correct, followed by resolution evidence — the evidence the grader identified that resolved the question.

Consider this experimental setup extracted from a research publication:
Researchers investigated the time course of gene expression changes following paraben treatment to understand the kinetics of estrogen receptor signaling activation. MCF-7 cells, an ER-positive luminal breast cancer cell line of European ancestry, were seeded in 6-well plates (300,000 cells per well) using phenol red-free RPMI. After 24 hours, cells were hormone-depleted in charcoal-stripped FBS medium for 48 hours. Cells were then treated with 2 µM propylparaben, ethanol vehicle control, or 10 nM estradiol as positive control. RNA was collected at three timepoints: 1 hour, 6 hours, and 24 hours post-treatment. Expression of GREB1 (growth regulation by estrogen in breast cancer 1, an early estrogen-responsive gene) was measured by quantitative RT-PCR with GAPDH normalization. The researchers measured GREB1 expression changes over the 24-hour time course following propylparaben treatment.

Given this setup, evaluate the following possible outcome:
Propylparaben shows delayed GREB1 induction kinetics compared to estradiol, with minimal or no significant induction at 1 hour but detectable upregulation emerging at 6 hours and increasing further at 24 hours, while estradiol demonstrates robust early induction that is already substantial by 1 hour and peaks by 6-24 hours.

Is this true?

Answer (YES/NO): NO